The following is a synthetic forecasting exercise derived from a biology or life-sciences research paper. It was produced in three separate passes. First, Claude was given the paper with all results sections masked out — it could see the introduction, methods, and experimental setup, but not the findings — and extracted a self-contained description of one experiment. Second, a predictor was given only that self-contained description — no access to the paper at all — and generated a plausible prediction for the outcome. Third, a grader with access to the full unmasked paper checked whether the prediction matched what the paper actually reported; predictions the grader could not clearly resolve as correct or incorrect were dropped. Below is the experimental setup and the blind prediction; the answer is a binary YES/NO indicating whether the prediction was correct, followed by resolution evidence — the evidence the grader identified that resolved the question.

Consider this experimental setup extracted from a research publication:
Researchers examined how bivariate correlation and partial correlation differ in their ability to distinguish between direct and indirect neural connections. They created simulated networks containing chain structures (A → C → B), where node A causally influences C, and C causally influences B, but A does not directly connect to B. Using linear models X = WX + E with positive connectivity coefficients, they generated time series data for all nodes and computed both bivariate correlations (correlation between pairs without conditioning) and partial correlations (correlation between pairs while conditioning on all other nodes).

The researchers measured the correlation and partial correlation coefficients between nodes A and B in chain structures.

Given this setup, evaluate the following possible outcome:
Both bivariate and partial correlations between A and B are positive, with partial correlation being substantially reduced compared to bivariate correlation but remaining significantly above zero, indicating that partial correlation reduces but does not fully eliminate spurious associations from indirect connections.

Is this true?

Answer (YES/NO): NO